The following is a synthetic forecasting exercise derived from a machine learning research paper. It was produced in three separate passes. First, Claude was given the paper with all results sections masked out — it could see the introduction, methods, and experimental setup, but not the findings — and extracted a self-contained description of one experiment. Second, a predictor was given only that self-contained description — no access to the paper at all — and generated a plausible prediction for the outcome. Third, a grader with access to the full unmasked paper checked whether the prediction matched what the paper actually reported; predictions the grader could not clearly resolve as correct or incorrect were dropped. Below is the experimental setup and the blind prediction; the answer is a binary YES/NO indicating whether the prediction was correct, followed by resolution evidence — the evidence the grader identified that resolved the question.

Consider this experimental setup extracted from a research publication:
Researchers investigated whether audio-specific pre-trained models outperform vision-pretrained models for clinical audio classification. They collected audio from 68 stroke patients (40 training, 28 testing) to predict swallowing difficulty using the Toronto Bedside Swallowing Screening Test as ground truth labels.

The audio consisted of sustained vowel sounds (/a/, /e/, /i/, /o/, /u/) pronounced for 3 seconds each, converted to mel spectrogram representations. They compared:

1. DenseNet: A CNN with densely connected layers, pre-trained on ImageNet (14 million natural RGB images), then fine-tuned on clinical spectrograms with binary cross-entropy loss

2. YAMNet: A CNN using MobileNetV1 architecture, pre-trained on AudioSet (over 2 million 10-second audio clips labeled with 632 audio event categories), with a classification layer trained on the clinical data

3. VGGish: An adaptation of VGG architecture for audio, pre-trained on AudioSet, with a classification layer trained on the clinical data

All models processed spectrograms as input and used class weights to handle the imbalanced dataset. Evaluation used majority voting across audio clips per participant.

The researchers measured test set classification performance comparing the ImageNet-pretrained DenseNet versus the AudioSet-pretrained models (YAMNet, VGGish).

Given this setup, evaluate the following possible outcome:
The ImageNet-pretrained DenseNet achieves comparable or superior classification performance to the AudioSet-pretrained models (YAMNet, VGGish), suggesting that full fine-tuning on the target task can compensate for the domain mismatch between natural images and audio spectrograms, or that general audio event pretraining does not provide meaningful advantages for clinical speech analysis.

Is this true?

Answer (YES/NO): YES